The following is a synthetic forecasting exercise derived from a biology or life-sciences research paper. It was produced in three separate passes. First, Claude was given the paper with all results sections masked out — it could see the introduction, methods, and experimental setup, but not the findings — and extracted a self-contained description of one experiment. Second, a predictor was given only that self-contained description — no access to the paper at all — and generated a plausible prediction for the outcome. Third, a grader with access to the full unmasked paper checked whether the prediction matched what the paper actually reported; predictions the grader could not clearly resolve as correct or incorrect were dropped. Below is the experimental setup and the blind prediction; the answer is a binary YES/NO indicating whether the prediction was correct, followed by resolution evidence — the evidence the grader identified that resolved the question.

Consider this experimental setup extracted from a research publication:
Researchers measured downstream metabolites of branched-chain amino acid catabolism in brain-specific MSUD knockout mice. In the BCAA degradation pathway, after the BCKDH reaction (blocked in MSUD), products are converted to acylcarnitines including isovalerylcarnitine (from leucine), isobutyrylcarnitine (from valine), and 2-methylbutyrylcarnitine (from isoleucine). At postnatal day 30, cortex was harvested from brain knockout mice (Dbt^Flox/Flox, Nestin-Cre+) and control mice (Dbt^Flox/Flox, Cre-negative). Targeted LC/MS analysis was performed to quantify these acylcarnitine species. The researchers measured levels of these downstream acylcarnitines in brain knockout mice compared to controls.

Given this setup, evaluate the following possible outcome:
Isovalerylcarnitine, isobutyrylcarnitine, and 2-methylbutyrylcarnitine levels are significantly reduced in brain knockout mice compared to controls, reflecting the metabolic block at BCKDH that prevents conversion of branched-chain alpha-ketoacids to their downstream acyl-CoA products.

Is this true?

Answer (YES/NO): YES